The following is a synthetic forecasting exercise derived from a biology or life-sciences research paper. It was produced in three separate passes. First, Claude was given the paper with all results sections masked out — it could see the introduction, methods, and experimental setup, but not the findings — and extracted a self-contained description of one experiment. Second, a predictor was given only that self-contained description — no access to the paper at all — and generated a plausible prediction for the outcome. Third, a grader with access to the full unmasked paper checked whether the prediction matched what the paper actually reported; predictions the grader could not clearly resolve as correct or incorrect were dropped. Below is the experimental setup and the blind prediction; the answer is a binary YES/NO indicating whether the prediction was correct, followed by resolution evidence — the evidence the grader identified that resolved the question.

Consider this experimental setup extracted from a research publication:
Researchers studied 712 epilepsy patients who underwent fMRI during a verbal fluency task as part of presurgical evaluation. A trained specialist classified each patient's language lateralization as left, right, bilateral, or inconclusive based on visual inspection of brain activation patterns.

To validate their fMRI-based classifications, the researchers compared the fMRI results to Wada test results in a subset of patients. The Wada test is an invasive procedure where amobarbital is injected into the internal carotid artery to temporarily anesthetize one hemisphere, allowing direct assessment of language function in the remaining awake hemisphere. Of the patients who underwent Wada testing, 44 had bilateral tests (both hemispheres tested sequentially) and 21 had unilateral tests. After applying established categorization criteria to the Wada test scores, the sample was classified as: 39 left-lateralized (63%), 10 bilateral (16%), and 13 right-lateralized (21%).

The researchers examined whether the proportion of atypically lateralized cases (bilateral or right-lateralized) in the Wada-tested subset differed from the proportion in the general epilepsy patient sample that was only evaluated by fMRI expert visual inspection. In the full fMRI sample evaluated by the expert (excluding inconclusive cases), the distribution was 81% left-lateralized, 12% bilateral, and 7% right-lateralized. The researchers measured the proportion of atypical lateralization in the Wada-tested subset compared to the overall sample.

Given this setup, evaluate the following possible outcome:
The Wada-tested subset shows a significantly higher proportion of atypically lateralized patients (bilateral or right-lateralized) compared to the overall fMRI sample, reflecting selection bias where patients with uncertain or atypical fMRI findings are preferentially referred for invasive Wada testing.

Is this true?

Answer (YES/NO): YES